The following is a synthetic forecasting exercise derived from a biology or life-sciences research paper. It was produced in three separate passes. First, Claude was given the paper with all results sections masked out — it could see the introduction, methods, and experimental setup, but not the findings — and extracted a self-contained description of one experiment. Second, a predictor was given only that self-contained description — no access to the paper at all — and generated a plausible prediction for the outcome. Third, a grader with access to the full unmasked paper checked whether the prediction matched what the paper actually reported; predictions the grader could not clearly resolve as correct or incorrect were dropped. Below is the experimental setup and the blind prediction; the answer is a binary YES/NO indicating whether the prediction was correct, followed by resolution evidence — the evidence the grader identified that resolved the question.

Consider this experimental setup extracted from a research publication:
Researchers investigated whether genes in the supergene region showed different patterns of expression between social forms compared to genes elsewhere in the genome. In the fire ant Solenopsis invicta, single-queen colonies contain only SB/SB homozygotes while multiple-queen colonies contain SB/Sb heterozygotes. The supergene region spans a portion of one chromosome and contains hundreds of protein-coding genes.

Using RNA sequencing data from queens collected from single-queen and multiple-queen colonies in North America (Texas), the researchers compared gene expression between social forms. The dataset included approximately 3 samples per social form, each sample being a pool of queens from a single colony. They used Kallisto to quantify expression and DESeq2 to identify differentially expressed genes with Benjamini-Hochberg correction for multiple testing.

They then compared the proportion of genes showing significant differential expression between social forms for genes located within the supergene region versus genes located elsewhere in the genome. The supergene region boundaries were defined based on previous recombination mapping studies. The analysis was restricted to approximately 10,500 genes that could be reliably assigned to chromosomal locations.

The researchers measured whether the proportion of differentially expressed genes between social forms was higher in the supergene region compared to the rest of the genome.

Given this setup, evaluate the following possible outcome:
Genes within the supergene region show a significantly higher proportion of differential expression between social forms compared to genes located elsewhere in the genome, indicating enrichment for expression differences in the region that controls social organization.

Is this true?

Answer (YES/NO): YES